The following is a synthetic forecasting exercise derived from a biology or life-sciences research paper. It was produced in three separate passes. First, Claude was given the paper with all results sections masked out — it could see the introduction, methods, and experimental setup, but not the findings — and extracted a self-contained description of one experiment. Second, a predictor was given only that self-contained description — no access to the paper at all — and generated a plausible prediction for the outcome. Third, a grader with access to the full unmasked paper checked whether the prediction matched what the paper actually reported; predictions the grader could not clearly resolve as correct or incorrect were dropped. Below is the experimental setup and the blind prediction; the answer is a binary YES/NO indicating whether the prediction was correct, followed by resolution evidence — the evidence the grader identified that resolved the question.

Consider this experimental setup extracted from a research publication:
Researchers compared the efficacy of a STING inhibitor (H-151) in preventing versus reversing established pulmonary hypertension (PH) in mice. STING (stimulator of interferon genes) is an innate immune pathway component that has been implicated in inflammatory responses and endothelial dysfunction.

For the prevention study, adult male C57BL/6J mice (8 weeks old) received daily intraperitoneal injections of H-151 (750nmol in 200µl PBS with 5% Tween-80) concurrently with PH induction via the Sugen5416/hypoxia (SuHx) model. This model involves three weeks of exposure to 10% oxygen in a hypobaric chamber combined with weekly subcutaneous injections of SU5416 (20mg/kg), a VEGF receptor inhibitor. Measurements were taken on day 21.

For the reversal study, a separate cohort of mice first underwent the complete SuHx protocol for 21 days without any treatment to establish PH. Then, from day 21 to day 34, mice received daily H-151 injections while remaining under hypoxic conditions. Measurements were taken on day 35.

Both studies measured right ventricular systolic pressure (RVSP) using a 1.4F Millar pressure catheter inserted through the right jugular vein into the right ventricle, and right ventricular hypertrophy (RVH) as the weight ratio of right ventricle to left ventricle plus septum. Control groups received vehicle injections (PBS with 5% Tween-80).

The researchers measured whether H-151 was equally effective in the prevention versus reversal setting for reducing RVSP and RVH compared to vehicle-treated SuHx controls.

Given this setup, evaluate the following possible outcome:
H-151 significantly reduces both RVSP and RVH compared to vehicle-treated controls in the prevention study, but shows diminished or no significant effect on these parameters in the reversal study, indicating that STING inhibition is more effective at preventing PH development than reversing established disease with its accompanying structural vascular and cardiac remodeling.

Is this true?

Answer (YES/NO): NO